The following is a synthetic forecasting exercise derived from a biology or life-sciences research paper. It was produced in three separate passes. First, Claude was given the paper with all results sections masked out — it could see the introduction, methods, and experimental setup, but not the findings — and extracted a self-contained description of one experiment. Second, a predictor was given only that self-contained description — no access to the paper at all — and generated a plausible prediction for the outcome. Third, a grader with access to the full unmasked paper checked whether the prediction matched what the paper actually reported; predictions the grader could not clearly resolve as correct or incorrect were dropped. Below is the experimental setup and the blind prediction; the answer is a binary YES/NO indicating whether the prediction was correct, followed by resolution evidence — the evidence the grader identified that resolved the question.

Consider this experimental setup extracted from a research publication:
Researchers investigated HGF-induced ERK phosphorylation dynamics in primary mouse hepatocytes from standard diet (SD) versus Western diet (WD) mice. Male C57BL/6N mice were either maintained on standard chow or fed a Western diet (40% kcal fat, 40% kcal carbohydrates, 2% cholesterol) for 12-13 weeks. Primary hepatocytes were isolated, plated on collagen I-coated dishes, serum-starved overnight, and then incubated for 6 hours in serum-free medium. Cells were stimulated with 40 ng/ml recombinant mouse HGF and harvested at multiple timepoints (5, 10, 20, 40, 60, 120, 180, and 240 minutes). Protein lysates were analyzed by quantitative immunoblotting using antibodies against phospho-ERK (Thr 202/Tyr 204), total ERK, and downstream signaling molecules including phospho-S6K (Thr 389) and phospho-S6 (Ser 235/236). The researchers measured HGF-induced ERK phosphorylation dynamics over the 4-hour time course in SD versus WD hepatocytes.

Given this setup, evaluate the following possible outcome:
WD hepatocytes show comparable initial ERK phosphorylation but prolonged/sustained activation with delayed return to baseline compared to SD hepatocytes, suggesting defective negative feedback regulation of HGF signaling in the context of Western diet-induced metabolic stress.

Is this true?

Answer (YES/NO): NO